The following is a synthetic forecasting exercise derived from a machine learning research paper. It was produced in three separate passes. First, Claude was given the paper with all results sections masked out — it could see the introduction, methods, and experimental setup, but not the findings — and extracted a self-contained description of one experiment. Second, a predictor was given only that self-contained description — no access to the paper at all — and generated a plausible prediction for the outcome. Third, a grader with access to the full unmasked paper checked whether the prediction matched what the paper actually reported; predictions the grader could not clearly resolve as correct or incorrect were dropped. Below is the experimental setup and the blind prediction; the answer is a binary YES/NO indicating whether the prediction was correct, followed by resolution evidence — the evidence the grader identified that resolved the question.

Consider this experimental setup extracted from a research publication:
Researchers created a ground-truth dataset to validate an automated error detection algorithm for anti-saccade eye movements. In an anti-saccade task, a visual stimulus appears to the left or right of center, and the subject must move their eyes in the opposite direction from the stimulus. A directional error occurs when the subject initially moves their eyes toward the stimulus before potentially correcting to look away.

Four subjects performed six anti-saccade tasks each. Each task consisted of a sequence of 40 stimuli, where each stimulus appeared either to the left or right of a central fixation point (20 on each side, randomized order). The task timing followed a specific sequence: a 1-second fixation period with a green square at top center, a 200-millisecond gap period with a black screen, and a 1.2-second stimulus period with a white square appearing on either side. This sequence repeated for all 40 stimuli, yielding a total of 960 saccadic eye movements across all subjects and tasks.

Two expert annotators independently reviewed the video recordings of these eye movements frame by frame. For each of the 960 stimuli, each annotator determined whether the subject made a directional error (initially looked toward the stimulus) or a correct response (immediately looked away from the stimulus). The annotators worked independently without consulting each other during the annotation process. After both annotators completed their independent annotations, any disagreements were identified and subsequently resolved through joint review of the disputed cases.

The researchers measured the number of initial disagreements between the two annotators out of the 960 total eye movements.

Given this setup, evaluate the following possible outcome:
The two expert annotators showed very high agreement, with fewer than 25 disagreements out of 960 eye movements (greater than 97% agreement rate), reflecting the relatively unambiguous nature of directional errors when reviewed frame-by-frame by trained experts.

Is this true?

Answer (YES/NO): YES